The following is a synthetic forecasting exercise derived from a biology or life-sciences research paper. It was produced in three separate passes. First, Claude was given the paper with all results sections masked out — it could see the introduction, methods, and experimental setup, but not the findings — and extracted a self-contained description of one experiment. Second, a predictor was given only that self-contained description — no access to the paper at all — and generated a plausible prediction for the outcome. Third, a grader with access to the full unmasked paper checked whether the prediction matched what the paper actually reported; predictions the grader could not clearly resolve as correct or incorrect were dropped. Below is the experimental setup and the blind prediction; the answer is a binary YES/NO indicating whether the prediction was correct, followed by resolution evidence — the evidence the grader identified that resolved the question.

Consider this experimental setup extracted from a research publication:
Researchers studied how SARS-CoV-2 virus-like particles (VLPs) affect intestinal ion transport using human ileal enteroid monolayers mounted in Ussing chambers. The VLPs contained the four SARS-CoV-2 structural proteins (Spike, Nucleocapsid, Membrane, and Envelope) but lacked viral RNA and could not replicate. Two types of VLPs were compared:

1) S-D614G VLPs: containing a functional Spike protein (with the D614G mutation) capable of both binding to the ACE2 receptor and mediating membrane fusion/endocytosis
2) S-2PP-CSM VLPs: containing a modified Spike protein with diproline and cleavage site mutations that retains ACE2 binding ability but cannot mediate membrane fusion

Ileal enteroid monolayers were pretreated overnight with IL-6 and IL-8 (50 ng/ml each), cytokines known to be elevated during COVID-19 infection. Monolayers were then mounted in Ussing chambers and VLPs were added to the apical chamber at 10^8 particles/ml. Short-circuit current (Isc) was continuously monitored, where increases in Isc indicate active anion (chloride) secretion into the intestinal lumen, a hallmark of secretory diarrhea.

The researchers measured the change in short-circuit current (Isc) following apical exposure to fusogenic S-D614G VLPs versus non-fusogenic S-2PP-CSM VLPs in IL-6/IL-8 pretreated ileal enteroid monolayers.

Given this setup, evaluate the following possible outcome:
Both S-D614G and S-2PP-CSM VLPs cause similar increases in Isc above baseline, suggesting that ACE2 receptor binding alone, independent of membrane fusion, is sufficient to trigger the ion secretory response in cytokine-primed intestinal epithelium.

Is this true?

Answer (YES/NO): NO